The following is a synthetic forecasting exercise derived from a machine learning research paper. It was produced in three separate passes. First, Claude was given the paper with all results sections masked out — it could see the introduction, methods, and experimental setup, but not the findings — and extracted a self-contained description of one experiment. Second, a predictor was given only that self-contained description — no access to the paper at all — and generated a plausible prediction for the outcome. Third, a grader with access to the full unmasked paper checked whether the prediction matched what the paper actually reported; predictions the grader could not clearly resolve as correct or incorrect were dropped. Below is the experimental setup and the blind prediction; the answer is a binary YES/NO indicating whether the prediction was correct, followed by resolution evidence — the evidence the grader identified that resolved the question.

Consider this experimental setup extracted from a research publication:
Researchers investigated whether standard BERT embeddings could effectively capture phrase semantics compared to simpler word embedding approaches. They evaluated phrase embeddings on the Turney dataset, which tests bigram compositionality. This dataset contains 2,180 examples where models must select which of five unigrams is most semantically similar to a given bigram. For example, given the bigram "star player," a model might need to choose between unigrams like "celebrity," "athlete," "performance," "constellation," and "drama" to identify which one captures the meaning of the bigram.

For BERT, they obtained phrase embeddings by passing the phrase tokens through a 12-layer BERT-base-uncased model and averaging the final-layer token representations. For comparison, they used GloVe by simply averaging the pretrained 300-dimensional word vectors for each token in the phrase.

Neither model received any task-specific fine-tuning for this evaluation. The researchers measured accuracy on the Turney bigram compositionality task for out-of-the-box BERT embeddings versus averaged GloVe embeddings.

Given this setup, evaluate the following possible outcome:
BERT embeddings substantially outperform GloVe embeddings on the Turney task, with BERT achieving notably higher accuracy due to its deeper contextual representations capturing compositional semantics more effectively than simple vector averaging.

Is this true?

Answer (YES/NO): NO